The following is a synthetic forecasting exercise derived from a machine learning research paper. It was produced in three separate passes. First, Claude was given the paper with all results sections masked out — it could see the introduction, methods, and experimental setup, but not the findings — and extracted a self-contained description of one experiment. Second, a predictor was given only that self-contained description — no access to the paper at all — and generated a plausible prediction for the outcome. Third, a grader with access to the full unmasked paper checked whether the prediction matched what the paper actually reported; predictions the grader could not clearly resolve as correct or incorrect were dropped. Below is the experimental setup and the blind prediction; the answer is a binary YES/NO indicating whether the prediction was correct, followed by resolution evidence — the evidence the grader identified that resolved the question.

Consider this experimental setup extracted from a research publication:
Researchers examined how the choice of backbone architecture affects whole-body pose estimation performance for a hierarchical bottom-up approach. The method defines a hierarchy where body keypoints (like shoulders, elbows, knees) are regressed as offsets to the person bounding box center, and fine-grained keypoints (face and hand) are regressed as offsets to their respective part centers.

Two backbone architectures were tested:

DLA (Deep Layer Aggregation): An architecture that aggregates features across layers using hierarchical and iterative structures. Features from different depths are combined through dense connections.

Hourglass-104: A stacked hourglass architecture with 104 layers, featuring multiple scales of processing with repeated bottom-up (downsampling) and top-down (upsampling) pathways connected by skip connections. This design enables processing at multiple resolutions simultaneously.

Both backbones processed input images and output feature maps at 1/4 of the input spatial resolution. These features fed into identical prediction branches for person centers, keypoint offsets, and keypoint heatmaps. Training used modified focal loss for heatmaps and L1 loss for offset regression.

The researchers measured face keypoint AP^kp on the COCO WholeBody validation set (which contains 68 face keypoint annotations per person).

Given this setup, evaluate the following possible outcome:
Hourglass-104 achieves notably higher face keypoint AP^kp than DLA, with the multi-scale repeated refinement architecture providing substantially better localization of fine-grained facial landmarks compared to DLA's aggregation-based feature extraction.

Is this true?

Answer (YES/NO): NO